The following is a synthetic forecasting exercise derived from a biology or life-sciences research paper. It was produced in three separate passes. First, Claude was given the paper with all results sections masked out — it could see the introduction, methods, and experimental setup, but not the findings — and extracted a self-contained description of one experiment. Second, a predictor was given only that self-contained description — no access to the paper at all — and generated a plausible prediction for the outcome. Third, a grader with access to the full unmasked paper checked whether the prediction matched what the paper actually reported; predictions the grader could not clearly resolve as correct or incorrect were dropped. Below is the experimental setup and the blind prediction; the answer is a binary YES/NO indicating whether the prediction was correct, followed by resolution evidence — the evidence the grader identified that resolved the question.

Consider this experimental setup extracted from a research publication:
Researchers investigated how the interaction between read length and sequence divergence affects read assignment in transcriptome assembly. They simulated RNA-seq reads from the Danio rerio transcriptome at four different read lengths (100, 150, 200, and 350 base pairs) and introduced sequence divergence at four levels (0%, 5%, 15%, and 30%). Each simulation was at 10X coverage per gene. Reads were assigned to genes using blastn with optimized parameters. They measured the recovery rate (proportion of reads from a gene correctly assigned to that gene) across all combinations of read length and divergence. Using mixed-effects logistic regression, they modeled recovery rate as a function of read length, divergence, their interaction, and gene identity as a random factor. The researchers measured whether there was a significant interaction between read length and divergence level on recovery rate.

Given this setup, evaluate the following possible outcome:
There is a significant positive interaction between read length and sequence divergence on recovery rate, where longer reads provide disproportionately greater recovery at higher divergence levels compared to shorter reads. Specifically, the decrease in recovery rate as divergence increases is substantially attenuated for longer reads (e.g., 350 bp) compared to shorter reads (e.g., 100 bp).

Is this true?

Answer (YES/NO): NO